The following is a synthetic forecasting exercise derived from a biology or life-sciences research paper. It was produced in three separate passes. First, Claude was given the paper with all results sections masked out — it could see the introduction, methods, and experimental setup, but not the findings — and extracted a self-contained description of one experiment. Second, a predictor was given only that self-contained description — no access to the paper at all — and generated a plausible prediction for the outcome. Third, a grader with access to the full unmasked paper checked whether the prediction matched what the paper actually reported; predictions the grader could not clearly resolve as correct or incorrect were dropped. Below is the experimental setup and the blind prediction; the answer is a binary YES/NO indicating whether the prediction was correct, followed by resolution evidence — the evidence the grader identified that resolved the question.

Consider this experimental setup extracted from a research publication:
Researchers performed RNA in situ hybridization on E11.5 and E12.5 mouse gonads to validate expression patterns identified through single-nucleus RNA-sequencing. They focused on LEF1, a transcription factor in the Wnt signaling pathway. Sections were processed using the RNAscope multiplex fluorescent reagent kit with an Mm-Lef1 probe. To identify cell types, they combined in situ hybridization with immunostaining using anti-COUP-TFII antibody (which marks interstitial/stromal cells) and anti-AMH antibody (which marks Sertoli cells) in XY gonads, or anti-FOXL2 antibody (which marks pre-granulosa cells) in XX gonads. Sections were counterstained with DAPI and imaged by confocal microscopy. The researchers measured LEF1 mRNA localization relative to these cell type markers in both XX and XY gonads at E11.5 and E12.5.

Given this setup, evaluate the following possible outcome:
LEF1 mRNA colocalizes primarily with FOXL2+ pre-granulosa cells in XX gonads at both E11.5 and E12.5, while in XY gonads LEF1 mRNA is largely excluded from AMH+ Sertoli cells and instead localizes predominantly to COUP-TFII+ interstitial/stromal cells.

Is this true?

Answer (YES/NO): NO